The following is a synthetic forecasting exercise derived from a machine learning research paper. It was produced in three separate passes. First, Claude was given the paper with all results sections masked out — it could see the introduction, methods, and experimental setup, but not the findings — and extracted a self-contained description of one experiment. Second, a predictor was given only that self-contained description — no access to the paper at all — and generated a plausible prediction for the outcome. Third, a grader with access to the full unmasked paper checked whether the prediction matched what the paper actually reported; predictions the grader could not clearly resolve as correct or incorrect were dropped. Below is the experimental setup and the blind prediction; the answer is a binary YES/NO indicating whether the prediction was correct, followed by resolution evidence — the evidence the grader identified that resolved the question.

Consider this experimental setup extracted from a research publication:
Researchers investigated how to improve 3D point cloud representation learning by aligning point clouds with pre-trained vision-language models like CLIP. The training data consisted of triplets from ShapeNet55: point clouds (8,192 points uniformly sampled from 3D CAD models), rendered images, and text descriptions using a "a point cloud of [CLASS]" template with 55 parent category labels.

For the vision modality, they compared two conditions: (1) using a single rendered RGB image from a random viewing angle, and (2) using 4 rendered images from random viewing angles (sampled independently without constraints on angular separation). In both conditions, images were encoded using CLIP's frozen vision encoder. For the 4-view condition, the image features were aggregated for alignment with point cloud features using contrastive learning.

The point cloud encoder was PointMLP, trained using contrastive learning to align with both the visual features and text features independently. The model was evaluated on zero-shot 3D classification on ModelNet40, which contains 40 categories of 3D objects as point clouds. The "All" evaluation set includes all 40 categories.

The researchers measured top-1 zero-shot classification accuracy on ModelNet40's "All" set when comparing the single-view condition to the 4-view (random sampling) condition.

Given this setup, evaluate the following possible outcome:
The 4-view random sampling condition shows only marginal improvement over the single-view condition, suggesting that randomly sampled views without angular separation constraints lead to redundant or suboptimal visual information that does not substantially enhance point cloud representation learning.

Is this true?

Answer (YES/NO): NO